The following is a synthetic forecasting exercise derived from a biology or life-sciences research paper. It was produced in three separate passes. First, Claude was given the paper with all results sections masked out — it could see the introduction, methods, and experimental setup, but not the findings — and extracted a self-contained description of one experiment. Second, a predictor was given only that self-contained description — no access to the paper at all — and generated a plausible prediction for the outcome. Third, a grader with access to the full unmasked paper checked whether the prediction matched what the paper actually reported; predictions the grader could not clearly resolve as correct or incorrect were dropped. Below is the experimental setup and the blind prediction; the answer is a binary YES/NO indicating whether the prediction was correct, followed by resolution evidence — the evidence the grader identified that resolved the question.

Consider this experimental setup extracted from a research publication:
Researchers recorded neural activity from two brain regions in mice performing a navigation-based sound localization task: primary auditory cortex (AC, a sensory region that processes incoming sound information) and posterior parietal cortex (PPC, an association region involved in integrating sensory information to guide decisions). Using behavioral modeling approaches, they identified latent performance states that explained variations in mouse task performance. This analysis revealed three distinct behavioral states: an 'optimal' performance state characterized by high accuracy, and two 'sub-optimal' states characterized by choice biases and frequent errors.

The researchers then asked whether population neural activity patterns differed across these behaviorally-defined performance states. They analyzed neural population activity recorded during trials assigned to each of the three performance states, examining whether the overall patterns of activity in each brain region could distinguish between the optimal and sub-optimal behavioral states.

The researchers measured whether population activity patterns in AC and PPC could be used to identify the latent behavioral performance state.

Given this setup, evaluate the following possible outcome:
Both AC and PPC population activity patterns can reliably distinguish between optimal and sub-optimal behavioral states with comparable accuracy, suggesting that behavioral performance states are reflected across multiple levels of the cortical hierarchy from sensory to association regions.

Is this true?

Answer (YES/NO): NO